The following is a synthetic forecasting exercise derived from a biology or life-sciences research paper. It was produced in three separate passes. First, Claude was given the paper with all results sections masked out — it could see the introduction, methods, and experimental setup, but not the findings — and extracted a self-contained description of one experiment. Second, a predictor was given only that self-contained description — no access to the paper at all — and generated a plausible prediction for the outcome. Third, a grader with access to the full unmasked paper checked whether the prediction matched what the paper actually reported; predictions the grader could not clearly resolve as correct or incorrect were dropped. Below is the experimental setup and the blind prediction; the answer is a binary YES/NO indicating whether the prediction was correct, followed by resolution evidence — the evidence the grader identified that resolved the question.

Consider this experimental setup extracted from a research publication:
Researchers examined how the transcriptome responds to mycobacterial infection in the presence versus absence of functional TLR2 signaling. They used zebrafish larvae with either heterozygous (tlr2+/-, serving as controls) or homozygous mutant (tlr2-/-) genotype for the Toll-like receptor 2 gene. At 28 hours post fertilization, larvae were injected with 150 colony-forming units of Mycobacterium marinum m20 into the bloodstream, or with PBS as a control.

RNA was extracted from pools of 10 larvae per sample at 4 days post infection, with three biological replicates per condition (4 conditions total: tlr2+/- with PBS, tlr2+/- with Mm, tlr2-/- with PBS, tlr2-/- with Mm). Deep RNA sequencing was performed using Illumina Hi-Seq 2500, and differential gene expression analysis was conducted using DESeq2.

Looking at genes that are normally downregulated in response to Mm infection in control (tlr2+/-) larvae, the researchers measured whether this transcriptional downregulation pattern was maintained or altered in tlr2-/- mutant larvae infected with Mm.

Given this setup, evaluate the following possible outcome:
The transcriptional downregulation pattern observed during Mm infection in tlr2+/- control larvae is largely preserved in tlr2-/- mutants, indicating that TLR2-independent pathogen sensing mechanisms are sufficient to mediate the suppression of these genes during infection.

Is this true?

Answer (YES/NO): NO